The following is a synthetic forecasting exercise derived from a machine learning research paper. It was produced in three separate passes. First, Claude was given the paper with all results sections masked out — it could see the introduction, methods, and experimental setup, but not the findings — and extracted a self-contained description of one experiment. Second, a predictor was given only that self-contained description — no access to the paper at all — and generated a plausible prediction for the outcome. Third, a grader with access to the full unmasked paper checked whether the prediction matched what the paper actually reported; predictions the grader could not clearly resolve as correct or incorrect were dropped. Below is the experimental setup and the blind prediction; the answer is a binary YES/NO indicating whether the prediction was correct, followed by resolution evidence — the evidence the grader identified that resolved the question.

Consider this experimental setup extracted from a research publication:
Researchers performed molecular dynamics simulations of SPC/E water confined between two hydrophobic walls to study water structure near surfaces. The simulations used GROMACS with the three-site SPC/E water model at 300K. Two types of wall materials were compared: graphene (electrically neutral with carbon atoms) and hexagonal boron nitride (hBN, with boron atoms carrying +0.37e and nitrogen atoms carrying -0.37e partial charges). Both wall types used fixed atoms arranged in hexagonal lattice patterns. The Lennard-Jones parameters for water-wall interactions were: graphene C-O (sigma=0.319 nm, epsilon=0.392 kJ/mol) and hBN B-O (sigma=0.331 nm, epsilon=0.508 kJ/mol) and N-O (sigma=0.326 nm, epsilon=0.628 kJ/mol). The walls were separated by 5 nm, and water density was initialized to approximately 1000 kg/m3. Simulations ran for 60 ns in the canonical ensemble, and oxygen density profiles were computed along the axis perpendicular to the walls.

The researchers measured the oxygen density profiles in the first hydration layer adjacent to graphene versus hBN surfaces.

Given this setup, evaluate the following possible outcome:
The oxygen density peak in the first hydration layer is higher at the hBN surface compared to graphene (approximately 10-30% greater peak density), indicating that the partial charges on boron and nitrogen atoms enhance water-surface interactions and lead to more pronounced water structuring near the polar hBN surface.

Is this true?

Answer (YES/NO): NO